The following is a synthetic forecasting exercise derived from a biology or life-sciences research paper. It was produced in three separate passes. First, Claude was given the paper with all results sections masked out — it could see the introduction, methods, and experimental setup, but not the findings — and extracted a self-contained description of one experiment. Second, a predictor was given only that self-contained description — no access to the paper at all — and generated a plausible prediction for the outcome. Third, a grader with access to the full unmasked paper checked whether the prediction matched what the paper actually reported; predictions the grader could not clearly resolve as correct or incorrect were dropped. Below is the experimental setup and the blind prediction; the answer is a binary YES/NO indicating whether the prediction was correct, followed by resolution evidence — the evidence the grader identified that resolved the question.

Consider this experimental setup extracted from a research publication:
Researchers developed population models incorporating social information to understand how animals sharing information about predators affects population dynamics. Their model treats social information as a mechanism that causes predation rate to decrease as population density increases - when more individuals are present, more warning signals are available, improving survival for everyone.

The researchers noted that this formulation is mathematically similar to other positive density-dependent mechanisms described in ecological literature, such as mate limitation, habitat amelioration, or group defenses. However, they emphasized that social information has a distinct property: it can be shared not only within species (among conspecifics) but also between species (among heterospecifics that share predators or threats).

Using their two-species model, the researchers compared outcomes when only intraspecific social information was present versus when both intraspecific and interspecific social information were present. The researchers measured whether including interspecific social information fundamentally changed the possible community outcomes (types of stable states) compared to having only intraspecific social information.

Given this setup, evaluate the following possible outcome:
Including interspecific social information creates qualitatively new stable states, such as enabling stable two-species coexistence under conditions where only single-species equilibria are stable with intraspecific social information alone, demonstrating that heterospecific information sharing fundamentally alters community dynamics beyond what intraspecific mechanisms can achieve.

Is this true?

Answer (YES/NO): YES